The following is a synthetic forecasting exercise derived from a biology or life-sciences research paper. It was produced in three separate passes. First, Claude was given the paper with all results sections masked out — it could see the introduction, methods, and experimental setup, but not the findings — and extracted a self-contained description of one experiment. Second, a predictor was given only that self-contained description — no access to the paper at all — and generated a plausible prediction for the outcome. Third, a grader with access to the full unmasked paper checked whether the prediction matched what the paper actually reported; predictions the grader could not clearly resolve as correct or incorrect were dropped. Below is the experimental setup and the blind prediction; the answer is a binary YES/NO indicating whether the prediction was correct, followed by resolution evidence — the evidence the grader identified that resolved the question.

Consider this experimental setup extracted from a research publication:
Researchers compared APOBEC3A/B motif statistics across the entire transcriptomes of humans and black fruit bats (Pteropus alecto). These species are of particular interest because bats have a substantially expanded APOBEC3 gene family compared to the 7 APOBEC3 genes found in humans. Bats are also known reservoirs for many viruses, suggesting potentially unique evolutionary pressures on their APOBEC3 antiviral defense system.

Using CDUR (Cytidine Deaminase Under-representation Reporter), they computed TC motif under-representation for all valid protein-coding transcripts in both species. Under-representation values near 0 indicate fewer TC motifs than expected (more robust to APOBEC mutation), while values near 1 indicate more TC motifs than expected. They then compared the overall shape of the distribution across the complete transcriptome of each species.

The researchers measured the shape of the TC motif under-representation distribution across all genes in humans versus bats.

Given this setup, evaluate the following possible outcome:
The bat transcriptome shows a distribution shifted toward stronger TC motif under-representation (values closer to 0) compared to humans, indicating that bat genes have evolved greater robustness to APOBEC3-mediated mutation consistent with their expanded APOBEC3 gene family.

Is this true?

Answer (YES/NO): NO